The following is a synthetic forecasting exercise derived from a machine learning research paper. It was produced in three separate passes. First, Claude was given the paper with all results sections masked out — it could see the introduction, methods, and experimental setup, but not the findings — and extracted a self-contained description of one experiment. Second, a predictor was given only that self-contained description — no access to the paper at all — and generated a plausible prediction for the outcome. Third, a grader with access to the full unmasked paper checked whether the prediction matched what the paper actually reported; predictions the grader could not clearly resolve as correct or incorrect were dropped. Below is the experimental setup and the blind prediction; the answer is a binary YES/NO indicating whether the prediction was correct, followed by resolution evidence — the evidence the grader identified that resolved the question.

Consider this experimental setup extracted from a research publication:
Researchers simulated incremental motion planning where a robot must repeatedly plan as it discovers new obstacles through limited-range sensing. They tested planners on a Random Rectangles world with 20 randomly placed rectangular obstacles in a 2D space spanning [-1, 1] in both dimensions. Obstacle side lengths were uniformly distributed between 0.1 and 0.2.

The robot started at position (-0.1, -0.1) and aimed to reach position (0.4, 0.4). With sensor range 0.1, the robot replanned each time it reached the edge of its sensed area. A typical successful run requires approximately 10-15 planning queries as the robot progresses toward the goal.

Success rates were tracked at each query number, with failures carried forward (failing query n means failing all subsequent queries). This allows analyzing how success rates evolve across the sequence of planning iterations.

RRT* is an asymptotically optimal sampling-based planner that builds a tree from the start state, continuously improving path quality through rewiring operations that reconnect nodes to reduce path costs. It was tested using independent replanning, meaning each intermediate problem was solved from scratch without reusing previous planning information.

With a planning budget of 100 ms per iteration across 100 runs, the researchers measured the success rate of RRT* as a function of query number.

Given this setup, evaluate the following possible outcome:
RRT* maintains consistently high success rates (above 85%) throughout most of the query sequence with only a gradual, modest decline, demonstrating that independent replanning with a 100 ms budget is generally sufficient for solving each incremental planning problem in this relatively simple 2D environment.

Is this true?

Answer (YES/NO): NO